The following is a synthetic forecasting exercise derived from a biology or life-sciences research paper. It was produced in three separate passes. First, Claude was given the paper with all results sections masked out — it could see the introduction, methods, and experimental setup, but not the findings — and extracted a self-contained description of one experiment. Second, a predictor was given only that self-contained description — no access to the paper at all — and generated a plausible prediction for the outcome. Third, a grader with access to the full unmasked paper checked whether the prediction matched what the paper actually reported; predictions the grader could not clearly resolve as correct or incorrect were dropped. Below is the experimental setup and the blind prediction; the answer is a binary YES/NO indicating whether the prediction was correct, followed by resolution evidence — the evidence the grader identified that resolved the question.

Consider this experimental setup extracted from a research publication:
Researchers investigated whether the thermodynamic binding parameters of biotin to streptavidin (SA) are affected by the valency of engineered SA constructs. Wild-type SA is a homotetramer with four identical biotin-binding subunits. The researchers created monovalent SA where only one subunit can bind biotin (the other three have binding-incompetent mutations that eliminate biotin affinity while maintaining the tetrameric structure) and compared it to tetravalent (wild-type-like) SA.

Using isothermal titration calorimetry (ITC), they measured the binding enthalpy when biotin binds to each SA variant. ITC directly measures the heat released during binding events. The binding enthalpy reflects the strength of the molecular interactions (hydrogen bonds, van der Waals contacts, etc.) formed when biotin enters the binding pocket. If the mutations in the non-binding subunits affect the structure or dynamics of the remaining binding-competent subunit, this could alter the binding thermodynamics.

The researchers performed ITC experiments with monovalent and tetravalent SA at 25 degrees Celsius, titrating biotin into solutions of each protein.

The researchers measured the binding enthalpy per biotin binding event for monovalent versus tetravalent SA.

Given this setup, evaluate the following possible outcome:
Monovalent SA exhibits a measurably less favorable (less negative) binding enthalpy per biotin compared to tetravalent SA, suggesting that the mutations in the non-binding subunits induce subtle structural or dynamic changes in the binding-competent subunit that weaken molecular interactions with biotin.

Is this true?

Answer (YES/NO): NO